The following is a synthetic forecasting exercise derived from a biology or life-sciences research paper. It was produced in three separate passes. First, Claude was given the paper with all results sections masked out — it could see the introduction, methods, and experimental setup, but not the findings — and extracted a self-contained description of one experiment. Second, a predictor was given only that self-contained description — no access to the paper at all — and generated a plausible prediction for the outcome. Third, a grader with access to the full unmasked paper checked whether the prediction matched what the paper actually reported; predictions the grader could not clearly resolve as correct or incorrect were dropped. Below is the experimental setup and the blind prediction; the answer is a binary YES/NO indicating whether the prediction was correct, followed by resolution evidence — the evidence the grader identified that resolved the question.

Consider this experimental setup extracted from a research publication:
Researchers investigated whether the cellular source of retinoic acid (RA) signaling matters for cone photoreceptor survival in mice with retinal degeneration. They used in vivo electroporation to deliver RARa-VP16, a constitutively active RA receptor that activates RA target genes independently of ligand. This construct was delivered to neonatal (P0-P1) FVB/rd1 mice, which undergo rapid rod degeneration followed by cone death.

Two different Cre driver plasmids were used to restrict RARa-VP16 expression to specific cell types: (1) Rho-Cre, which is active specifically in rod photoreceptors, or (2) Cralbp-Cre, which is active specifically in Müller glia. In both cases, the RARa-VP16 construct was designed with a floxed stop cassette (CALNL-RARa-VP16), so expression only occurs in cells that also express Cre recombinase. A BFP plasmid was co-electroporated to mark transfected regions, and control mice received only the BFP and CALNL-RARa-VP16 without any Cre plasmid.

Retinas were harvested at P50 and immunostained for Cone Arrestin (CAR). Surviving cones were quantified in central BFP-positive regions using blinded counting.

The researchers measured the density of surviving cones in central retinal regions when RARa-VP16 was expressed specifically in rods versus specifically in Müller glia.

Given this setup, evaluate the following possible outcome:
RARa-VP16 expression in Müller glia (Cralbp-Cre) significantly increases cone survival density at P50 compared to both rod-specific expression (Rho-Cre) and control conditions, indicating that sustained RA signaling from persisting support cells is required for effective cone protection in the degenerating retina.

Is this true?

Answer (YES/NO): NO